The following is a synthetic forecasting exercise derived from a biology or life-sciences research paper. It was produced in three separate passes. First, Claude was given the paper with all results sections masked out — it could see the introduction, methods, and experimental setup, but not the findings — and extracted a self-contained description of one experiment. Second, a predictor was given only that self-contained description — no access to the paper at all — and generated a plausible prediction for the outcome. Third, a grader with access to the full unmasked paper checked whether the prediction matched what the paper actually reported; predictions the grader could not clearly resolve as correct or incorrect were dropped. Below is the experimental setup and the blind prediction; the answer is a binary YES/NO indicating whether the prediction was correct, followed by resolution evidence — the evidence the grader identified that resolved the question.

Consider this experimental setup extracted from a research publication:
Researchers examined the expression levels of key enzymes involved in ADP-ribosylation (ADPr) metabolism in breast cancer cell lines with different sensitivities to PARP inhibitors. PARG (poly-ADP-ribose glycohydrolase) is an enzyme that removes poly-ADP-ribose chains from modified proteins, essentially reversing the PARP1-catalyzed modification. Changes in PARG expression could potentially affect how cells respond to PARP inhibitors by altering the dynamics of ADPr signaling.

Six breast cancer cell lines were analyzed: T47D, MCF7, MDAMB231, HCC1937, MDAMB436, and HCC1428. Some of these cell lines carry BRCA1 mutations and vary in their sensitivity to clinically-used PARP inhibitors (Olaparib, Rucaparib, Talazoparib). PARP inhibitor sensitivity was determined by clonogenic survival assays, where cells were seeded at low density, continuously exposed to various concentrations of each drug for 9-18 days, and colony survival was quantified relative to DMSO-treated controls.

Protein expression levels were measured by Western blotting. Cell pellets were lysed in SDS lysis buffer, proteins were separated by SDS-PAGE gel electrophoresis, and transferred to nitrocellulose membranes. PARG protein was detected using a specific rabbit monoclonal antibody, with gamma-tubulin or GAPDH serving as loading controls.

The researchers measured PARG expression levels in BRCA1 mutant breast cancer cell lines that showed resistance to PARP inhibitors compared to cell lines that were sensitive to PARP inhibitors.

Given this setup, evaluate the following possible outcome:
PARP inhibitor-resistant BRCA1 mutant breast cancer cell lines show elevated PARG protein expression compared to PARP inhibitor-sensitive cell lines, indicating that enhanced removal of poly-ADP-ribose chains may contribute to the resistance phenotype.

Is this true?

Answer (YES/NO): NO